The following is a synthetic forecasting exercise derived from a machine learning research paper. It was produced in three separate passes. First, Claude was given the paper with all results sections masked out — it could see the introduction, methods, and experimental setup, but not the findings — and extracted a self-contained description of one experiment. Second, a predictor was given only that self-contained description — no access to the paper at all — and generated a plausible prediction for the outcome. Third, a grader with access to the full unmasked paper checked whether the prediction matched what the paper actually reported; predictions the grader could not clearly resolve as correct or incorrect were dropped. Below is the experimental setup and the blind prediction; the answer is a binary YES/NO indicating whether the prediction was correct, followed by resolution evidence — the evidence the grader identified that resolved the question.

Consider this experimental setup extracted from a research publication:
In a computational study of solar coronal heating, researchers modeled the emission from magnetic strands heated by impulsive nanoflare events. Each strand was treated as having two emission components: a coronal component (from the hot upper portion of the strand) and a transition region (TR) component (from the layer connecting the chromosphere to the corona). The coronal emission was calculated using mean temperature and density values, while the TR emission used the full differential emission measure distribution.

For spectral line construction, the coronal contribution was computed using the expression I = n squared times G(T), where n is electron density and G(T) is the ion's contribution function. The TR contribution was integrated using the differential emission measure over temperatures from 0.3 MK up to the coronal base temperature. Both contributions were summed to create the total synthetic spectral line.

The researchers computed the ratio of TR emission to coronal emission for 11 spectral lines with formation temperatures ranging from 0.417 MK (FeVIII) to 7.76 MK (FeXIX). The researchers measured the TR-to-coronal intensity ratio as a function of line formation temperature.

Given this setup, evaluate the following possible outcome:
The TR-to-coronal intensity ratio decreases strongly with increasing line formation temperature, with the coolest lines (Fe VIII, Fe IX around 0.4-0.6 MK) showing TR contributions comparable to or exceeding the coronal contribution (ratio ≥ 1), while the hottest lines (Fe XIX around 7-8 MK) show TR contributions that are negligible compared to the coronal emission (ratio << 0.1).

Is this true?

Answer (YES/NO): YES